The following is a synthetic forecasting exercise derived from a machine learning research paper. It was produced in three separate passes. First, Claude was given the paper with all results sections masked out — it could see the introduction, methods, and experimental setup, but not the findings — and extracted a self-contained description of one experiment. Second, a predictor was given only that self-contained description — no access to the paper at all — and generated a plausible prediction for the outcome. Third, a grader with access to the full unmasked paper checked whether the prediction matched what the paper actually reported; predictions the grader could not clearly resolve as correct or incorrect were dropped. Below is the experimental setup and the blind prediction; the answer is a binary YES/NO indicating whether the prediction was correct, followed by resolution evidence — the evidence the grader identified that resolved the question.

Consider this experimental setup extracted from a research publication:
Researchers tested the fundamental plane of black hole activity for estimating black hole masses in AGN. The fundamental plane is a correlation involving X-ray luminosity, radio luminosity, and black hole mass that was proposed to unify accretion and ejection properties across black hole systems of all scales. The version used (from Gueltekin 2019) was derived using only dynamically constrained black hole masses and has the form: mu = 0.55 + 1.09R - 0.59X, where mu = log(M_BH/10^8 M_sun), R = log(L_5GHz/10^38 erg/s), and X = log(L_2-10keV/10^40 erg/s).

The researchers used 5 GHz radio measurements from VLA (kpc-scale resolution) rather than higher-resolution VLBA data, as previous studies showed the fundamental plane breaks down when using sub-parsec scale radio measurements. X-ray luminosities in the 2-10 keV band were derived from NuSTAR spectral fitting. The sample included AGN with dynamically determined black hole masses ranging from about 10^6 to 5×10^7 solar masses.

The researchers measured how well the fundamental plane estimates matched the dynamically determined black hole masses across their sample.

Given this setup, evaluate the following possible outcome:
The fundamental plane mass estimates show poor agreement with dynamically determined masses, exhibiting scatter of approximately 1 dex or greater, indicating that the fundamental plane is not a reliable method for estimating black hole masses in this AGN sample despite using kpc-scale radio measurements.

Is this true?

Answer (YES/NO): YES